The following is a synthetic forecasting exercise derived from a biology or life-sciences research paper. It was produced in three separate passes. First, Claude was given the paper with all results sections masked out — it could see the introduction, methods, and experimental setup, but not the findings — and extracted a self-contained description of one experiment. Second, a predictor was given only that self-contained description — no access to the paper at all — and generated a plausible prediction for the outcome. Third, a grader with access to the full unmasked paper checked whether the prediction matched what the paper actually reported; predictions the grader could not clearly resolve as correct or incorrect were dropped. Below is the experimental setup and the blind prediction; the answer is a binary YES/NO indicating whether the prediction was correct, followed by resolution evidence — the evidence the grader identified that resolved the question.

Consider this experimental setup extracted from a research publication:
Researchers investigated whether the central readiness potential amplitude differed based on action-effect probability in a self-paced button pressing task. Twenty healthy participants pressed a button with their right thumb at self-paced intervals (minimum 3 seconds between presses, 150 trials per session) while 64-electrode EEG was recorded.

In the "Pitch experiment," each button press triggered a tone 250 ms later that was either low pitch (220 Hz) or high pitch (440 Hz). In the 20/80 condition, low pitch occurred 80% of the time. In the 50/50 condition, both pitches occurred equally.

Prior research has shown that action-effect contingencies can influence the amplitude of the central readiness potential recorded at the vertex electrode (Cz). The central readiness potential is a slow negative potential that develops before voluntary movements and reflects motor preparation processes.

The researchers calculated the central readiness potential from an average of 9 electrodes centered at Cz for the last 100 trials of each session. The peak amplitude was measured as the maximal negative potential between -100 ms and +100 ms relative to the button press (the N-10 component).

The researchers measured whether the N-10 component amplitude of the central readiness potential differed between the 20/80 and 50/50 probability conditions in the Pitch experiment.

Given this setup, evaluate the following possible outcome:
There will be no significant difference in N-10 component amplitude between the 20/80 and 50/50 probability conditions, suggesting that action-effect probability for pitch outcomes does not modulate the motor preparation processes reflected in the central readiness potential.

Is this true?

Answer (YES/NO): YES